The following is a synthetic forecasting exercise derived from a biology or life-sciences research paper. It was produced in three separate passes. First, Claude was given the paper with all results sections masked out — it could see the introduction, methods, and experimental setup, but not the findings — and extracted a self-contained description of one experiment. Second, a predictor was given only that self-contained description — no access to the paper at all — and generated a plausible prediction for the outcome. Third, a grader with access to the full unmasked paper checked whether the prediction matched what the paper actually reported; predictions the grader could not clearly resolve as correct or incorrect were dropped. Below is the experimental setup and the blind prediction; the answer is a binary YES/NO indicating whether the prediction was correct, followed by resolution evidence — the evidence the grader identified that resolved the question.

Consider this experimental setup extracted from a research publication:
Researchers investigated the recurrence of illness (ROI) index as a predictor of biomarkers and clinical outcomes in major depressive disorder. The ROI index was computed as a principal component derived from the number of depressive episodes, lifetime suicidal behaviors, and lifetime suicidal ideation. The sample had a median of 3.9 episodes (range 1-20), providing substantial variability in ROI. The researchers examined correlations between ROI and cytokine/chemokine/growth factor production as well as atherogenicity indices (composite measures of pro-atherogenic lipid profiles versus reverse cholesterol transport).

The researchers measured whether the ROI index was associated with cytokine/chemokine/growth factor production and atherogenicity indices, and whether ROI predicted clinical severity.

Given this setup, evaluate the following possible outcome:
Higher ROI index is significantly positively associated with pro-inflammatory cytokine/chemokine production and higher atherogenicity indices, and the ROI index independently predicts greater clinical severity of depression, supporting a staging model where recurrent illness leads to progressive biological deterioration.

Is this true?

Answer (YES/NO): NO